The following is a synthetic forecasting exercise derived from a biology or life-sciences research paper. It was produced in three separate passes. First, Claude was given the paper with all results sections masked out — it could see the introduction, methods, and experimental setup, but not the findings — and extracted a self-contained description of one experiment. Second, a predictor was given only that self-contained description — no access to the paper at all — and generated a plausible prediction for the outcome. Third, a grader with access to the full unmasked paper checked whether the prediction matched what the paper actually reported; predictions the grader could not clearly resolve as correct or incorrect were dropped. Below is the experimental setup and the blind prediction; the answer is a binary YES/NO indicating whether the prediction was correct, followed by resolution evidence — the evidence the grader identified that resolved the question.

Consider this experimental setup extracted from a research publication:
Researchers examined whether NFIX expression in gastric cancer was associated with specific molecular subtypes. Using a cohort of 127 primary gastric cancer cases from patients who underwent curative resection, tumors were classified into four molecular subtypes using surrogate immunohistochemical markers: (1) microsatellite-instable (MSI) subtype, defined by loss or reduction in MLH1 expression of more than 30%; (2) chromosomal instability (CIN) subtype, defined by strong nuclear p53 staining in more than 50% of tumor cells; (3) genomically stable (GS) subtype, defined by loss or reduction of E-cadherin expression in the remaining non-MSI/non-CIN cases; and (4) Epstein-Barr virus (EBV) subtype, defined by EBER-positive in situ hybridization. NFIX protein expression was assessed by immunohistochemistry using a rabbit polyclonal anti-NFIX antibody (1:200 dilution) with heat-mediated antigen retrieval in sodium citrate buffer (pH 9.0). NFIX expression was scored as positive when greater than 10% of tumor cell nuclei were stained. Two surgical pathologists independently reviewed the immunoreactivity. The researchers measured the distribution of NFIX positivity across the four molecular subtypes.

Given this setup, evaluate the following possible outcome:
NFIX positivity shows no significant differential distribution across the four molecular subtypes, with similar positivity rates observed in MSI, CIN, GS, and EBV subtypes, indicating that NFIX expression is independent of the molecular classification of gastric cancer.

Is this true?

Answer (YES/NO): NO